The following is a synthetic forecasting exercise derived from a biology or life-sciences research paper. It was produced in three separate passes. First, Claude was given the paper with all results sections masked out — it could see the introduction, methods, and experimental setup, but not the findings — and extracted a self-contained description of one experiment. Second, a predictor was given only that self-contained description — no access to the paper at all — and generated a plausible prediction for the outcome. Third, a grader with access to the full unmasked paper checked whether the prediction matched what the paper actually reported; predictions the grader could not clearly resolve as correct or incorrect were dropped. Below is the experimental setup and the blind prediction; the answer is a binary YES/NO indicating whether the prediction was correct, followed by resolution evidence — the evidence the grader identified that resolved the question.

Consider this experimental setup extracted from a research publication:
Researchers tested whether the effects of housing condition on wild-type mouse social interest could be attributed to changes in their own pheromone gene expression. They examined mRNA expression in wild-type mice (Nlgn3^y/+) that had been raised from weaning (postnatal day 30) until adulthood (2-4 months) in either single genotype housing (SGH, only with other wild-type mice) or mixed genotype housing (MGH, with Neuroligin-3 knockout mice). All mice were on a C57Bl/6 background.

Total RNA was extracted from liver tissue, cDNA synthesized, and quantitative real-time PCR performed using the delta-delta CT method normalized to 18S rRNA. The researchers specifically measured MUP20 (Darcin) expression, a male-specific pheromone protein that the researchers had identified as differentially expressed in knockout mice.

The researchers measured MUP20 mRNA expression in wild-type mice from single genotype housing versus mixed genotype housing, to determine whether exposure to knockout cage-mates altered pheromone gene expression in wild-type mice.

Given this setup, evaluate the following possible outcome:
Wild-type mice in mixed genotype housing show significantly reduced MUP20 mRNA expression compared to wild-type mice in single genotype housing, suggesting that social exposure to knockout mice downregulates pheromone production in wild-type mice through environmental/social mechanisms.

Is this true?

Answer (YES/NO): NO